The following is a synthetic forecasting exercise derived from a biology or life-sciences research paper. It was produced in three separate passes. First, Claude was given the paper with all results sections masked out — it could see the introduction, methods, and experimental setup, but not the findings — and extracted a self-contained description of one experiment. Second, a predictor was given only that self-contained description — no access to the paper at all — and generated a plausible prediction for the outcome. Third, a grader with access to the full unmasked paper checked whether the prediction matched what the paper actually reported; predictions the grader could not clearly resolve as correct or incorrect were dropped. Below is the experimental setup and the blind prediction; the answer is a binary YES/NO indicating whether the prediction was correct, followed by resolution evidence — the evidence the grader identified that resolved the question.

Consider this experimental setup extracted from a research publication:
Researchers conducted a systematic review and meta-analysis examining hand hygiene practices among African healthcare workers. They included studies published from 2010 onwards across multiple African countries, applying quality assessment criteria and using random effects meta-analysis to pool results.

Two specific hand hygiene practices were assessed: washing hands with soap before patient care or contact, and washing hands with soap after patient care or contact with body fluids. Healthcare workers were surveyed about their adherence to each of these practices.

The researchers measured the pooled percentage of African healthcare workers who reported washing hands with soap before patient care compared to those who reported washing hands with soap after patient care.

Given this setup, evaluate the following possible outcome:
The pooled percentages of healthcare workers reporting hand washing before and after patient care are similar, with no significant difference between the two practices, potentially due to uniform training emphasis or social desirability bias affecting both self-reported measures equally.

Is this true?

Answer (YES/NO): NO